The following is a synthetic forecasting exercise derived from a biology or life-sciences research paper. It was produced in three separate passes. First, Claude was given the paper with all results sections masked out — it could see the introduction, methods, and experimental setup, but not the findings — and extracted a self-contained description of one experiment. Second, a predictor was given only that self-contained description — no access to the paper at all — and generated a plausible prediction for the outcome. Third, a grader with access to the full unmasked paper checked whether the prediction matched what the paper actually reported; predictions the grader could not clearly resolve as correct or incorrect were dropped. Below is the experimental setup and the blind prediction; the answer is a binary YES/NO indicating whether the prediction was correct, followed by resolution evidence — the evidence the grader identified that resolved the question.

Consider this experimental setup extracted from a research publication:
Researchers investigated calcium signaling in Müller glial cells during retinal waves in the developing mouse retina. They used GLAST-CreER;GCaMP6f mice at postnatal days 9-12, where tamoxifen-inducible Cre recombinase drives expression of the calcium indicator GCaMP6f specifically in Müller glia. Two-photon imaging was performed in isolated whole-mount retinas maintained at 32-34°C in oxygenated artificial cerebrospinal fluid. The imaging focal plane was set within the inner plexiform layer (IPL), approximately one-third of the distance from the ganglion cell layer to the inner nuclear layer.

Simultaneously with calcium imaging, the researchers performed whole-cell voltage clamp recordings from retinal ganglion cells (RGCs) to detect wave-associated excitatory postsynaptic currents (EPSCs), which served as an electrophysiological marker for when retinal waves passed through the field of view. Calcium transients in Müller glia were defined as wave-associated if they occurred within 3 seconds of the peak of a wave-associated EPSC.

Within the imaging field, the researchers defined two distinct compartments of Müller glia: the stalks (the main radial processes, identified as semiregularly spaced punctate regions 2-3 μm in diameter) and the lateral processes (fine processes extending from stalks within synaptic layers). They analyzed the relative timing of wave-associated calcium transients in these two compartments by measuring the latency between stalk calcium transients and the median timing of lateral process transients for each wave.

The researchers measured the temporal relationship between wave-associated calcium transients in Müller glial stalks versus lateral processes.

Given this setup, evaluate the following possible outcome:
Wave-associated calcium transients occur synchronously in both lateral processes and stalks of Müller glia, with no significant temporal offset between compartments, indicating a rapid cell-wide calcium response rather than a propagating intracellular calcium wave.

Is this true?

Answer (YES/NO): NO